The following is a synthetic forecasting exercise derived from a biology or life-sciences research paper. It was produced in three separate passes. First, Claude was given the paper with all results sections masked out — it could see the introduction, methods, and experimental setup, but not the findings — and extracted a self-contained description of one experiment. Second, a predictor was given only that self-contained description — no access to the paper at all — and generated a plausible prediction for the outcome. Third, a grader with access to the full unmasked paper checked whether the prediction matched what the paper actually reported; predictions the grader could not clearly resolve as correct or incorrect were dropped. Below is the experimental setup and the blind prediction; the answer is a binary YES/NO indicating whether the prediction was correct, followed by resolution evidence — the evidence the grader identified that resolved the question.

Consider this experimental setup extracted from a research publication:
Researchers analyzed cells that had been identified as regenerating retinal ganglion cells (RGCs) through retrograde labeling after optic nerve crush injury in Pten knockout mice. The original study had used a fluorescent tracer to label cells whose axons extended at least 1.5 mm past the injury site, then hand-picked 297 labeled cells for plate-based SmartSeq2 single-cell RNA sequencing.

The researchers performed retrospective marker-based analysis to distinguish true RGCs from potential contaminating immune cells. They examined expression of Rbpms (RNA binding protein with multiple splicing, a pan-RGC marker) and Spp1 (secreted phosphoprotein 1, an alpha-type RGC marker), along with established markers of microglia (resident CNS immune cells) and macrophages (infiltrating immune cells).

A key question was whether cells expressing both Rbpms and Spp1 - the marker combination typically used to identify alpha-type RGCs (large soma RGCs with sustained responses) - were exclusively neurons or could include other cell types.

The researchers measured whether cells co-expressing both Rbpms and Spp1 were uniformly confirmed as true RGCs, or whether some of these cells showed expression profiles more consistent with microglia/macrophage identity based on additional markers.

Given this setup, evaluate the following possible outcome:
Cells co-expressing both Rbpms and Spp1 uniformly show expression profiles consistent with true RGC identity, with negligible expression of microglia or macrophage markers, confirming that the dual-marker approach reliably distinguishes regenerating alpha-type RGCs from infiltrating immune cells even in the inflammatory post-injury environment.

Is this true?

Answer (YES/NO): NO